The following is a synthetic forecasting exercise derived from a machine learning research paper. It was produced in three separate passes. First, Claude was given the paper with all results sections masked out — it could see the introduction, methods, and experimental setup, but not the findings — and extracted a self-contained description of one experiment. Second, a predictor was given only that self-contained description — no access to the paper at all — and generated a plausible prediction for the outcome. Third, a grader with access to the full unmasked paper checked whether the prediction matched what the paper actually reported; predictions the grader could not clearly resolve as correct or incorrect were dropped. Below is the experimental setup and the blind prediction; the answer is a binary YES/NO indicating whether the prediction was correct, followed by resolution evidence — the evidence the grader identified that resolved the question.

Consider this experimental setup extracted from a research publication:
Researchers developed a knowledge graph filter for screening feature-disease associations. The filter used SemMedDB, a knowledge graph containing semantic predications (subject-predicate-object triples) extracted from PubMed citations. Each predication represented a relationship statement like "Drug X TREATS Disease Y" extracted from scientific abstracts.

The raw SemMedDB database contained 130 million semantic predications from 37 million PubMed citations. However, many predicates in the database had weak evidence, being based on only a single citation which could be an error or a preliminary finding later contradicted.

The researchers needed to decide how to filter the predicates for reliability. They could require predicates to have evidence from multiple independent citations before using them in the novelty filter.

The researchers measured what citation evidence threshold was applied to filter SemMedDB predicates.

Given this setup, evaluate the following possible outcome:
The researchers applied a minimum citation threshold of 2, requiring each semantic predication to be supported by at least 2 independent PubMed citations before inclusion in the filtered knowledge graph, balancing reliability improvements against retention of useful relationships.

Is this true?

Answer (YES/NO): YES